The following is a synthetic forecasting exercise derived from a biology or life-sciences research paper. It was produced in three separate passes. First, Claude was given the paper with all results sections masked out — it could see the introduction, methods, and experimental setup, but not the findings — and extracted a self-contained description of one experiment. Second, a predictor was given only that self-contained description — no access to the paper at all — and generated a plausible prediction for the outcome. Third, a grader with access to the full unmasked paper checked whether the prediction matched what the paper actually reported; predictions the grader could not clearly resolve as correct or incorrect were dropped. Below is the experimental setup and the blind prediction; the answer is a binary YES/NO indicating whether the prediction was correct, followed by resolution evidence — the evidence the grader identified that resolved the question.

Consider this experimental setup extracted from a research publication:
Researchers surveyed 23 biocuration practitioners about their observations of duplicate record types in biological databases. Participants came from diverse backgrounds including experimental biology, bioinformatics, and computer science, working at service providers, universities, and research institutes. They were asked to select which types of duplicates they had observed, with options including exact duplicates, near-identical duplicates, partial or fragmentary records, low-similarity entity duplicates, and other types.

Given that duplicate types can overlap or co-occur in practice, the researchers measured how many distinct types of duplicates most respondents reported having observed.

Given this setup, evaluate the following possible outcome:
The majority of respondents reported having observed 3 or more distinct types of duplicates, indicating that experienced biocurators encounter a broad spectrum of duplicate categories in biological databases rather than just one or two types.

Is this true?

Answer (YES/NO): NO